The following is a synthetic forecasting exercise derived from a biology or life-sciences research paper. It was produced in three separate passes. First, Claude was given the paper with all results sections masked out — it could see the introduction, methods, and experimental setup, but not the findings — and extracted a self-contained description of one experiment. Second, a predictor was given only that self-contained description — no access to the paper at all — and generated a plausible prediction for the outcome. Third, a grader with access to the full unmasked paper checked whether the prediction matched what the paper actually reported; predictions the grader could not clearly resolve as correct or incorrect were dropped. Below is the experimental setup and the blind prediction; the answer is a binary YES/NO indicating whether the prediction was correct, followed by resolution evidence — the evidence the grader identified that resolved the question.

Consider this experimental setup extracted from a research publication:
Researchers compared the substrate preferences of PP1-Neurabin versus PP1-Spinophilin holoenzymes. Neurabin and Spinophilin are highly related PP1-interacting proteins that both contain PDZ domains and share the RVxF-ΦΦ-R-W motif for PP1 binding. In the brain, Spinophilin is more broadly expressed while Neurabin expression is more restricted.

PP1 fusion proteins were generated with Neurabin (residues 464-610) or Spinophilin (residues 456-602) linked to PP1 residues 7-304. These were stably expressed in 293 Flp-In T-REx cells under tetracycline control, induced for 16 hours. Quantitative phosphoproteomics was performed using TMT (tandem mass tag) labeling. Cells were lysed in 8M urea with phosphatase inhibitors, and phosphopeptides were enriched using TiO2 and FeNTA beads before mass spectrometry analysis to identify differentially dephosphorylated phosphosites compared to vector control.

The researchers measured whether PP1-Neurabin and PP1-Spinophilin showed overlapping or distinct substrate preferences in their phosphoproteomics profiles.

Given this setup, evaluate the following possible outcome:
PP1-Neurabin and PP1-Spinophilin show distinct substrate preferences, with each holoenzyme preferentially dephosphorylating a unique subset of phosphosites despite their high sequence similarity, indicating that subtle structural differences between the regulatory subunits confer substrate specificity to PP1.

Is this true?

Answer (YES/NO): NO